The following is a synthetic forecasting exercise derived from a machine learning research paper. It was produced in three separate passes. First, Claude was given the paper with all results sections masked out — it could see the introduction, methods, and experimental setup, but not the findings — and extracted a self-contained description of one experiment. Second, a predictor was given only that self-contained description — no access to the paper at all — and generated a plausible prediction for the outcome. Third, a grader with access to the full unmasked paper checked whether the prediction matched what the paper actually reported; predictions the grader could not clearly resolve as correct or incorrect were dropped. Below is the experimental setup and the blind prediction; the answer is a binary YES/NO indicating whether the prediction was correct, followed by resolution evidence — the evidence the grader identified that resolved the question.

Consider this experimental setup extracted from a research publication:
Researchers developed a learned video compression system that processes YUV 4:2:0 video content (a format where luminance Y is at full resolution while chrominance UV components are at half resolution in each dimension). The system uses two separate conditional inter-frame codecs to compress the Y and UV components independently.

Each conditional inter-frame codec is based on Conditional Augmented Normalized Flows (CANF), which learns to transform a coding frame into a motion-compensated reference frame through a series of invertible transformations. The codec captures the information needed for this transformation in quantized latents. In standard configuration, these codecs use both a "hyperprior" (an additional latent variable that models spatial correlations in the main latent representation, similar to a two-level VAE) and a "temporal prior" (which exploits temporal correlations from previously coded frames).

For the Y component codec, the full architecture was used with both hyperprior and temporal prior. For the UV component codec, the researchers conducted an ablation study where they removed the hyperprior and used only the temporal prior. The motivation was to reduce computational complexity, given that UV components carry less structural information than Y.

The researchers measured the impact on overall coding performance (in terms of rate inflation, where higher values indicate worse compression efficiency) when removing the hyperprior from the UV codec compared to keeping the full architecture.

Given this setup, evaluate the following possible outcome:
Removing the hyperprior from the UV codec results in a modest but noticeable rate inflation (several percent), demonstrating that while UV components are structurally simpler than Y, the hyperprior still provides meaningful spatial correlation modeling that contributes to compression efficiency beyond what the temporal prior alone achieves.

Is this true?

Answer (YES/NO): NO